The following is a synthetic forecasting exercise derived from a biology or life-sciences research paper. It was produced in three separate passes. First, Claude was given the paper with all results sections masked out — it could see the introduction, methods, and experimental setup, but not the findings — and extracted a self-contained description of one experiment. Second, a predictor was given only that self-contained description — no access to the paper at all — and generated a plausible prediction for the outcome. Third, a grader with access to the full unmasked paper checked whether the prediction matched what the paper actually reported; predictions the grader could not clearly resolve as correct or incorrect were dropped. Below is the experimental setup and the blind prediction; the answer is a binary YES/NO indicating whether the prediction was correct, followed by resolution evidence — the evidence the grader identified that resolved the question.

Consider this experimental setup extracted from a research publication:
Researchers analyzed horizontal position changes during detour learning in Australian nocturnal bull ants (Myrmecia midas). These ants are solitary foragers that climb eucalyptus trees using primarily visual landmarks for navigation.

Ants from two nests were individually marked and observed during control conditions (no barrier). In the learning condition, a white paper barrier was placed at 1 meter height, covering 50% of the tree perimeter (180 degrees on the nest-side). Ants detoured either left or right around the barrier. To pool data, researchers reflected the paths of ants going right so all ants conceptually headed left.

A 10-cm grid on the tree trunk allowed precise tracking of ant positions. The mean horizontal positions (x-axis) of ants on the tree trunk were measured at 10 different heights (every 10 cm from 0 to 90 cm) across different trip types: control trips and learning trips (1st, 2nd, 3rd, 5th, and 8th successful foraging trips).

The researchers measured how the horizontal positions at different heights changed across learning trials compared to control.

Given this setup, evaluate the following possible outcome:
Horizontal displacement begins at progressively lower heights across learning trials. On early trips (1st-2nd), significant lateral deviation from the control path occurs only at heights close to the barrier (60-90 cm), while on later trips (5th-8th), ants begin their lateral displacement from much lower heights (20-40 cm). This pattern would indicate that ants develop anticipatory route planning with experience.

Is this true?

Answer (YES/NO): NO